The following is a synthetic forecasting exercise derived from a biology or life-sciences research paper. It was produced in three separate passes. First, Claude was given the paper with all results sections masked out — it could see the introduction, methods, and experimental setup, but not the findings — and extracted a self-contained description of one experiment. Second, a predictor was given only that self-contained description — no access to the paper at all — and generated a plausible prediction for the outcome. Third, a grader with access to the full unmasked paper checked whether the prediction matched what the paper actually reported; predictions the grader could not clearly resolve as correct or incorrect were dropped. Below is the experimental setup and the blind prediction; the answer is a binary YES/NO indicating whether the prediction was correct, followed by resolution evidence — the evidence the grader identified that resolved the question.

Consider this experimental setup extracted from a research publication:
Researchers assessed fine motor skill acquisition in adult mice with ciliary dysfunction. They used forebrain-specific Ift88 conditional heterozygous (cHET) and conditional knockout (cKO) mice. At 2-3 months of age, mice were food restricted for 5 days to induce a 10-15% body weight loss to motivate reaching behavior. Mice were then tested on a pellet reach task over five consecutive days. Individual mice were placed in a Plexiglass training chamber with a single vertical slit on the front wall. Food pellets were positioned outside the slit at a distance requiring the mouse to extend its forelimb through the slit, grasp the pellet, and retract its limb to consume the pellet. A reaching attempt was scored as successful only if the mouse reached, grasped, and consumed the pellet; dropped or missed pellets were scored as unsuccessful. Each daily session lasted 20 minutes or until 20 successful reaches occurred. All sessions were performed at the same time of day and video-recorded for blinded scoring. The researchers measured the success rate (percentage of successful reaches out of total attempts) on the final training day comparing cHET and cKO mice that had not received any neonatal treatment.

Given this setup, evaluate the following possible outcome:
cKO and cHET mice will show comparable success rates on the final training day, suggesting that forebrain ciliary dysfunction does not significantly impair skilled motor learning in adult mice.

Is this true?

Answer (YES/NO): YES